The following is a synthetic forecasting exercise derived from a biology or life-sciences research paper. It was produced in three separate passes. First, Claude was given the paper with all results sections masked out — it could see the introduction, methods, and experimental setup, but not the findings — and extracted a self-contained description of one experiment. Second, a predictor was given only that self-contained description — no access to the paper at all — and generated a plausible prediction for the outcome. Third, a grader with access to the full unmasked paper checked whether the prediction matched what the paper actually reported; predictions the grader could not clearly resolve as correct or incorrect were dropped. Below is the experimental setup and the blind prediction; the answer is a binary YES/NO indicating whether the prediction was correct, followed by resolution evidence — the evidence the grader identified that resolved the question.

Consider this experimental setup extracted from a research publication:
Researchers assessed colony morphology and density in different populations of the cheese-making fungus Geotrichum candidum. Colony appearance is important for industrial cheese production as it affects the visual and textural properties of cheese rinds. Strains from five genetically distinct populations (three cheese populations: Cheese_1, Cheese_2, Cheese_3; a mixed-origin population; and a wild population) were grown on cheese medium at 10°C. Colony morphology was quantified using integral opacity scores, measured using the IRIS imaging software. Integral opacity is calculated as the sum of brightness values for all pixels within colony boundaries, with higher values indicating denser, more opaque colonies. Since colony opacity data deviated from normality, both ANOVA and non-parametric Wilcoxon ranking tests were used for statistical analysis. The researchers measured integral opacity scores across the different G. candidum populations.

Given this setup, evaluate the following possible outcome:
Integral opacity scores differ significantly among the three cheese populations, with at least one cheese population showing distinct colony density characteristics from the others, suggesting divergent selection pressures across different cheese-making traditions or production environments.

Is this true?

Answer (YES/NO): YES